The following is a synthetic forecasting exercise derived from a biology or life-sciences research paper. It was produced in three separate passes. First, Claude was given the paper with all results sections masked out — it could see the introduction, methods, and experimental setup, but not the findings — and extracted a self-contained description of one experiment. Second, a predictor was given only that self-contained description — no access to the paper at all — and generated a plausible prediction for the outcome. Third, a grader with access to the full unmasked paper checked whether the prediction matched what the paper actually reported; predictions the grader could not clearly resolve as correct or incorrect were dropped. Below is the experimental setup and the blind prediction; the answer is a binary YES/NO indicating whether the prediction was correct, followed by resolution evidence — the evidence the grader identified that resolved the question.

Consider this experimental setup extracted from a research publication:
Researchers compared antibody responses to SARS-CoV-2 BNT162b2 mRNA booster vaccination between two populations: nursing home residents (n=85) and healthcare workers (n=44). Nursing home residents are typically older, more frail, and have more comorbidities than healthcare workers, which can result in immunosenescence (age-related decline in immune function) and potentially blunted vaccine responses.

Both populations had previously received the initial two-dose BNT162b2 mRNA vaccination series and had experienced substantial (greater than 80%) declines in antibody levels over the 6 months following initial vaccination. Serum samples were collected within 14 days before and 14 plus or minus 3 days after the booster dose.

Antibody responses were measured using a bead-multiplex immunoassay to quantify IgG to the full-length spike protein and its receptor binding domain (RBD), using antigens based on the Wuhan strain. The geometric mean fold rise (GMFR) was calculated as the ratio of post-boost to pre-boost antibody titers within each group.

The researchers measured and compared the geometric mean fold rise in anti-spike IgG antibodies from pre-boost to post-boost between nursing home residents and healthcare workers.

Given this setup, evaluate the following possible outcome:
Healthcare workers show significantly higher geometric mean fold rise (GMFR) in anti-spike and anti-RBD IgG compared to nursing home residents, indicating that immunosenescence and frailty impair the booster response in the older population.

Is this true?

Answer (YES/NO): NO